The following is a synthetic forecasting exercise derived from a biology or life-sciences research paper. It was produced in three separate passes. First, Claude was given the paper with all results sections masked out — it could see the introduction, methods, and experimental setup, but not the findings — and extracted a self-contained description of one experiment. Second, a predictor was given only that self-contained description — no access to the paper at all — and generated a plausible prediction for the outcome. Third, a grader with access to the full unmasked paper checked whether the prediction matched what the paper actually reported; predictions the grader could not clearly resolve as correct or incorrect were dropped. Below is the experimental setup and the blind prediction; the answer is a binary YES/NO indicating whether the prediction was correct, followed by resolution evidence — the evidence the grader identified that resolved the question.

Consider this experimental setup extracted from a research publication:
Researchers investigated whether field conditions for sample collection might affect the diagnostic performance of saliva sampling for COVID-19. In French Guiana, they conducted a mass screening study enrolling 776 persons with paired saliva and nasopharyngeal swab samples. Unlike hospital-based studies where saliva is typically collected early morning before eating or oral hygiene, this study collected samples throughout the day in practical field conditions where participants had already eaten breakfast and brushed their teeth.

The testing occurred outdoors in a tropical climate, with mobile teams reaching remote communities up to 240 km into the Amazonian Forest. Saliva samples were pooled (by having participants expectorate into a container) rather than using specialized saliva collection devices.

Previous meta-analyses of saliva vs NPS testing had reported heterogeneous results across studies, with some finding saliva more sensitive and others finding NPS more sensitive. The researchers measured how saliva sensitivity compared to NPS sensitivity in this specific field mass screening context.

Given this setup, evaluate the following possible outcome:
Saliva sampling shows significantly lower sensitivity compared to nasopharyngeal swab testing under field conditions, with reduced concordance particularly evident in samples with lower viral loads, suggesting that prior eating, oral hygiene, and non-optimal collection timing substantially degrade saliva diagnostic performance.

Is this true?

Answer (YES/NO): YES